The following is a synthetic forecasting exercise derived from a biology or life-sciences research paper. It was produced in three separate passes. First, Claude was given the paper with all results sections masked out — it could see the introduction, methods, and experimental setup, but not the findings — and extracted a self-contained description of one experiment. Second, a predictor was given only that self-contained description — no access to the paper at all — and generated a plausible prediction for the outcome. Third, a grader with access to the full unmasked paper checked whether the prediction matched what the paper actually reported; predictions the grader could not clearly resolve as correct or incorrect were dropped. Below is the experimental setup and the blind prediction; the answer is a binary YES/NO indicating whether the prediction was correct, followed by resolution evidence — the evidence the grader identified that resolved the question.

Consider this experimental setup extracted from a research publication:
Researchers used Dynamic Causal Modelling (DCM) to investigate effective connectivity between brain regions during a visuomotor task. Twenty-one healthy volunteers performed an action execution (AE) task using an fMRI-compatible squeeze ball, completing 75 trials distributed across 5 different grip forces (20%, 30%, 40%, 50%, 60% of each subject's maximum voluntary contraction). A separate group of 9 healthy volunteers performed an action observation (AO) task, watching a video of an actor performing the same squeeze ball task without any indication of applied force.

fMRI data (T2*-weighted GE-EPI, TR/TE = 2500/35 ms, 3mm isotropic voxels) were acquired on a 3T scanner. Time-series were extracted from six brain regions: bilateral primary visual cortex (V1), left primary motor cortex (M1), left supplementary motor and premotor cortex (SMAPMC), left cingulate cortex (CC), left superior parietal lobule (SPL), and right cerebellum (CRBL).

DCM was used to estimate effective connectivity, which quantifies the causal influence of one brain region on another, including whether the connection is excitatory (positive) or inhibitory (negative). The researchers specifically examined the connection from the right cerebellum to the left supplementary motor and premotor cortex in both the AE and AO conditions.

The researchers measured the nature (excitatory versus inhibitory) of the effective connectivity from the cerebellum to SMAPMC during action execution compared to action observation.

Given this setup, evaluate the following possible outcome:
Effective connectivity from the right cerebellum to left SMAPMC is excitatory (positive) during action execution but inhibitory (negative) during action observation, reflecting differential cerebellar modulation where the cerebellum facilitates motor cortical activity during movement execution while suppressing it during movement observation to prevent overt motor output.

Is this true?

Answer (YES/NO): YES